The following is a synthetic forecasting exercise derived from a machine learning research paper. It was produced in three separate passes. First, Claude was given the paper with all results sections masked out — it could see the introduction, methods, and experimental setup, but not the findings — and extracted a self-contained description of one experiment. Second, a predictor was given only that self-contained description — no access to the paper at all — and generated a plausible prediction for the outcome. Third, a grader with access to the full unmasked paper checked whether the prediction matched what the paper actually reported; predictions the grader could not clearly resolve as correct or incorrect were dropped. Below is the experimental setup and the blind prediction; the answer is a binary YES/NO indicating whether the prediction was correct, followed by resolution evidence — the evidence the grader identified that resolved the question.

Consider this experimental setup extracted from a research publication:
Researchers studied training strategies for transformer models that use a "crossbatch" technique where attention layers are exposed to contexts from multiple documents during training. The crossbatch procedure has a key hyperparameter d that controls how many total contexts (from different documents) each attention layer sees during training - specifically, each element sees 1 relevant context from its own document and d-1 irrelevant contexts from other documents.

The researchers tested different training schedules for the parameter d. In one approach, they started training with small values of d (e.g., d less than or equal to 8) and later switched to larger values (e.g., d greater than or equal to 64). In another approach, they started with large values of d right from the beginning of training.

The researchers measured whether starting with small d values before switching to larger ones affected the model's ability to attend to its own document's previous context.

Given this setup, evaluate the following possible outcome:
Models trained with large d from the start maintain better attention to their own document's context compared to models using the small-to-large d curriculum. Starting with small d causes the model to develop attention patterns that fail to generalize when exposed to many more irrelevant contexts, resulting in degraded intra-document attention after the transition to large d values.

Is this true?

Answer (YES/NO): NO